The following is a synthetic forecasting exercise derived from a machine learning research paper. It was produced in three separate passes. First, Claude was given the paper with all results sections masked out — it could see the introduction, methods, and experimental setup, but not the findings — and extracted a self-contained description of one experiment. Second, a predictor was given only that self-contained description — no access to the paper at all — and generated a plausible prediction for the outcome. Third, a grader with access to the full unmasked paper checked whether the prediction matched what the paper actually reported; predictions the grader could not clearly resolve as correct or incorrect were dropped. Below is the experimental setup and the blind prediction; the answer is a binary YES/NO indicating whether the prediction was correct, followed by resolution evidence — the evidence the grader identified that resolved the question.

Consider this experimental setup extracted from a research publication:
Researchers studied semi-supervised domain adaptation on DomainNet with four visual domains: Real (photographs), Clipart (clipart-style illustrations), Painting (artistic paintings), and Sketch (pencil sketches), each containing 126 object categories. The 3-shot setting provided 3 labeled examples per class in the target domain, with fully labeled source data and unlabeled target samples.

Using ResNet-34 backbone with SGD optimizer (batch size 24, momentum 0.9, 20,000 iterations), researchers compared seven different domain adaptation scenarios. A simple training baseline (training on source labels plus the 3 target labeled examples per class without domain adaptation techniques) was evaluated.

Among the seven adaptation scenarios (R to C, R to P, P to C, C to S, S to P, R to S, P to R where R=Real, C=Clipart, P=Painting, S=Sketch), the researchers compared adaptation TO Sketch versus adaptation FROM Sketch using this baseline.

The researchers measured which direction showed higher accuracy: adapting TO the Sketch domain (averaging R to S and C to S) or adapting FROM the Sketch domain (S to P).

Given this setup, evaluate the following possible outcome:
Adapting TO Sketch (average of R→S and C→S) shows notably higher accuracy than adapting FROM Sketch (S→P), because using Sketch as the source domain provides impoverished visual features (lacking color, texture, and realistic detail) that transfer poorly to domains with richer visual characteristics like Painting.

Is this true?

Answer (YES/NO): NO